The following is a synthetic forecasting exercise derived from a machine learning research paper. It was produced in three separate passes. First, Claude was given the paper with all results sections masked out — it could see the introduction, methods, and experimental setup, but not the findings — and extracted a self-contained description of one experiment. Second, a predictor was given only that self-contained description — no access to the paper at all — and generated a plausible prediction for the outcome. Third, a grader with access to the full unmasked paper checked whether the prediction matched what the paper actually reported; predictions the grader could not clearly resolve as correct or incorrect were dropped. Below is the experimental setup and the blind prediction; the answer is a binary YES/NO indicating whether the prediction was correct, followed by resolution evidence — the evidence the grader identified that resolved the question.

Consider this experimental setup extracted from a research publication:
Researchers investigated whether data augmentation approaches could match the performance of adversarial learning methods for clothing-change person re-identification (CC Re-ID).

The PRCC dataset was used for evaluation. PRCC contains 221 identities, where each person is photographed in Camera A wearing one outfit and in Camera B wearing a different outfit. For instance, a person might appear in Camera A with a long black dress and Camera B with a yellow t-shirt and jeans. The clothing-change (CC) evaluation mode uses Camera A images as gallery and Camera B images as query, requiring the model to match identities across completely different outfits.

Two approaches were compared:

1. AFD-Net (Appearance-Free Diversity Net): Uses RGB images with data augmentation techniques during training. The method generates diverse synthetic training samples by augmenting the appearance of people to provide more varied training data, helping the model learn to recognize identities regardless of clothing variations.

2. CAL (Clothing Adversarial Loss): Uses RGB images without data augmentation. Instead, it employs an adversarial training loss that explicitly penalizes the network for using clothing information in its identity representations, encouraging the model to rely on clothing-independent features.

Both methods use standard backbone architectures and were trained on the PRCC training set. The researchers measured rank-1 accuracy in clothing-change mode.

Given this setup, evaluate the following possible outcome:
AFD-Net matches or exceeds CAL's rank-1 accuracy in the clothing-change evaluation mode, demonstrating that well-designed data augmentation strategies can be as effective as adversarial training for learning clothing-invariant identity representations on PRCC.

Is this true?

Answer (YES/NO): NO